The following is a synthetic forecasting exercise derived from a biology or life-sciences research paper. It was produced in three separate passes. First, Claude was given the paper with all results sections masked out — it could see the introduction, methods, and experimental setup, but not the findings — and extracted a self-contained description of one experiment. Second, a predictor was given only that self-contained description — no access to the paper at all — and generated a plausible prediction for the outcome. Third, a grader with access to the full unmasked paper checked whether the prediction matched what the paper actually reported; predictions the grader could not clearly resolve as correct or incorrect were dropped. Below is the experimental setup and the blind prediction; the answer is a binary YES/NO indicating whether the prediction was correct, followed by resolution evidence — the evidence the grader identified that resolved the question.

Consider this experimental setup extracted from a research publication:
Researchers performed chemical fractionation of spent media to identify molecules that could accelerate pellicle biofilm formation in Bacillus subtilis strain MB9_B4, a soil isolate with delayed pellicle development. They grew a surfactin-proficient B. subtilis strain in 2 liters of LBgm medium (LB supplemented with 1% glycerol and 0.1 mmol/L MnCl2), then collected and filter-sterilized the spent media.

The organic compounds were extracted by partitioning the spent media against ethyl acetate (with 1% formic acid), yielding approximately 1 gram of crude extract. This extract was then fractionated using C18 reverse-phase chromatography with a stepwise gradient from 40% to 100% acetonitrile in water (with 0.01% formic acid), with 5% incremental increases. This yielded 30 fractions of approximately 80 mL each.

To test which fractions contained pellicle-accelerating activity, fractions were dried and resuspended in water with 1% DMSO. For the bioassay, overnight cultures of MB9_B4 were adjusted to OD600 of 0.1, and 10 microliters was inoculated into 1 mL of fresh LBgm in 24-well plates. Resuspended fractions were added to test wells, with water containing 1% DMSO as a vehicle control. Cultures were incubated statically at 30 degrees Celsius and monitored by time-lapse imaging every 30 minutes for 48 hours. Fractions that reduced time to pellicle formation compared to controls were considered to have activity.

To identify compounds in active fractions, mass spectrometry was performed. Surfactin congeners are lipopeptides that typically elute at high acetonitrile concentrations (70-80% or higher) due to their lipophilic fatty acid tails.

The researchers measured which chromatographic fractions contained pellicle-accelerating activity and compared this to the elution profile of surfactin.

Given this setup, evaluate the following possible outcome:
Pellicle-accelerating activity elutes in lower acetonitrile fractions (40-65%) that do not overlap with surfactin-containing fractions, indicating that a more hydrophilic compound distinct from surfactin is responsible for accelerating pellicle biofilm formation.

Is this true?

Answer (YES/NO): NO